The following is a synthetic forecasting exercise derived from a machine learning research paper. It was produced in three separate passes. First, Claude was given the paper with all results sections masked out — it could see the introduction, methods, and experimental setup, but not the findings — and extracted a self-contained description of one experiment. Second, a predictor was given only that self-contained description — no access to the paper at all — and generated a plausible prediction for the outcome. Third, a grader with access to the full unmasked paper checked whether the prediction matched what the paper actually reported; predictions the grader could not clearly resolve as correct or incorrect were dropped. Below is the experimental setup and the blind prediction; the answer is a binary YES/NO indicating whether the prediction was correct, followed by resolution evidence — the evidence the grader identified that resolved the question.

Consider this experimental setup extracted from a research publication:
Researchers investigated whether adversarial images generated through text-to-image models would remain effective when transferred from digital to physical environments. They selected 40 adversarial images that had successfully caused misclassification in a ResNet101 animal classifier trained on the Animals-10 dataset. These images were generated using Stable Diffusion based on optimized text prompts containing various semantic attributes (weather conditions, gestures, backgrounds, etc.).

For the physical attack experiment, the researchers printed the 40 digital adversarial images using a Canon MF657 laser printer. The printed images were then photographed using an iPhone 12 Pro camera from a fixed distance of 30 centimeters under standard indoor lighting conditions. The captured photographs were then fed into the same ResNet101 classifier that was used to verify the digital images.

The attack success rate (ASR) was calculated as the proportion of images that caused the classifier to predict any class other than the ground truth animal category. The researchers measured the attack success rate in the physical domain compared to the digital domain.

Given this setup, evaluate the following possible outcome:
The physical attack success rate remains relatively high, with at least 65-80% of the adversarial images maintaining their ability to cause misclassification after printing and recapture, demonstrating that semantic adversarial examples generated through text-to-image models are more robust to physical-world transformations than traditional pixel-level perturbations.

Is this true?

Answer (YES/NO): YES